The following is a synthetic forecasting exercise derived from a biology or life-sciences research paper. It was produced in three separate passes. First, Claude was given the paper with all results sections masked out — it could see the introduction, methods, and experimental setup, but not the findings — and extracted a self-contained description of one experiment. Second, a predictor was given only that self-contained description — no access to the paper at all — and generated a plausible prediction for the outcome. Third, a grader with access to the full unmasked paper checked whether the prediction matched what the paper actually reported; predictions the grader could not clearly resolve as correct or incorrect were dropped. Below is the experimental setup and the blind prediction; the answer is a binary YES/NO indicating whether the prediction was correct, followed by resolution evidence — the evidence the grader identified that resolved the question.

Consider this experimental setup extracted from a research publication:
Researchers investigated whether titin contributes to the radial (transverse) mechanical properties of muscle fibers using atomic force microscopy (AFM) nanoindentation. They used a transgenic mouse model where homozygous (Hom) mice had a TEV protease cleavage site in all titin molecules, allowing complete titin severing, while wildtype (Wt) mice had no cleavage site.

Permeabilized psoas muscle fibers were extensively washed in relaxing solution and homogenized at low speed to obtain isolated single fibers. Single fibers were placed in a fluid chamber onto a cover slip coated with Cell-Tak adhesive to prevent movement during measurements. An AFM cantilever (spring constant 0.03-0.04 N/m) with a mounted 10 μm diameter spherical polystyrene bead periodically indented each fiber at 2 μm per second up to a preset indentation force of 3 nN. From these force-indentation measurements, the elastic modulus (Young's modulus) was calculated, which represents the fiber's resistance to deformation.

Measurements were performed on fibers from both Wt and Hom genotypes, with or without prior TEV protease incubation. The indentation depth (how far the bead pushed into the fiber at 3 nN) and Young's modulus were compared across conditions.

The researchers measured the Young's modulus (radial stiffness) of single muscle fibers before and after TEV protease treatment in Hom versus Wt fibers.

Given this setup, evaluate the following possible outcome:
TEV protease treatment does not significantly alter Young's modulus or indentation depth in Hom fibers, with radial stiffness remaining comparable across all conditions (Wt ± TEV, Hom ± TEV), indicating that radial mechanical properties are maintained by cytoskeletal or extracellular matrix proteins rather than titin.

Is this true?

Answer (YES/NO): NO